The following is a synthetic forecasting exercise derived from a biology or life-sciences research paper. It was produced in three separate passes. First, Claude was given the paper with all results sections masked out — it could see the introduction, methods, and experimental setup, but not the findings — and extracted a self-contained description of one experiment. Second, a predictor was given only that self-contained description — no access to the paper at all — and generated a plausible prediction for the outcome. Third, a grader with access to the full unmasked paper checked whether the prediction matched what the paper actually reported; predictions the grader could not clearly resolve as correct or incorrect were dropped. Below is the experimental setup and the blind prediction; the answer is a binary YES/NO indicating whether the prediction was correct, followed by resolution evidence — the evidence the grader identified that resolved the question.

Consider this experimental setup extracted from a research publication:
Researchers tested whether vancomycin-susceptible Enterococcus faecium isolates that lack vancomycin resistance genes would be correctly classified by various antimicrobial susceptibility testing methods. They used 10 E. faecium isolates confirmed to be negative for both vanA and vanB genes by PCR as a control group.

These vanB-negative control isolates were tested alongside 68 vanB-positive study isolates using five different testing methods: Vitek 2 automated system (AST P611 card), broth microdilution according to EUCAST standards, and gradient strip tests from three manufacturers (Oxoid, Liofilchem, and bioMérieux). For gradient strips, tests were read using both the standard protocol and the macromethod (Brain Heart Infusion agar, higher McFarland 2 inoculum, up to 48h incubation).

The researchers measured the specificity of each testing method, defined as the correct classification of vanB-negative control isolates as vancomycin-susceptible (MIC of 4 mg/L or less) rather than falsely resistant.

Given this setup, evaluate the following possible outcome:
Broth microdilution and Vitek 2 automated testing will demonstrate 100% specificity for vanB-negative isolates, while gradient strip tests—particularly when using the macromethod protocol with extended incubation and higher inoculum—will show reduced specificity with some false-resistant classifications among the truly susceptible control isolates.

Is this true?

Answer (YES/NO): NO